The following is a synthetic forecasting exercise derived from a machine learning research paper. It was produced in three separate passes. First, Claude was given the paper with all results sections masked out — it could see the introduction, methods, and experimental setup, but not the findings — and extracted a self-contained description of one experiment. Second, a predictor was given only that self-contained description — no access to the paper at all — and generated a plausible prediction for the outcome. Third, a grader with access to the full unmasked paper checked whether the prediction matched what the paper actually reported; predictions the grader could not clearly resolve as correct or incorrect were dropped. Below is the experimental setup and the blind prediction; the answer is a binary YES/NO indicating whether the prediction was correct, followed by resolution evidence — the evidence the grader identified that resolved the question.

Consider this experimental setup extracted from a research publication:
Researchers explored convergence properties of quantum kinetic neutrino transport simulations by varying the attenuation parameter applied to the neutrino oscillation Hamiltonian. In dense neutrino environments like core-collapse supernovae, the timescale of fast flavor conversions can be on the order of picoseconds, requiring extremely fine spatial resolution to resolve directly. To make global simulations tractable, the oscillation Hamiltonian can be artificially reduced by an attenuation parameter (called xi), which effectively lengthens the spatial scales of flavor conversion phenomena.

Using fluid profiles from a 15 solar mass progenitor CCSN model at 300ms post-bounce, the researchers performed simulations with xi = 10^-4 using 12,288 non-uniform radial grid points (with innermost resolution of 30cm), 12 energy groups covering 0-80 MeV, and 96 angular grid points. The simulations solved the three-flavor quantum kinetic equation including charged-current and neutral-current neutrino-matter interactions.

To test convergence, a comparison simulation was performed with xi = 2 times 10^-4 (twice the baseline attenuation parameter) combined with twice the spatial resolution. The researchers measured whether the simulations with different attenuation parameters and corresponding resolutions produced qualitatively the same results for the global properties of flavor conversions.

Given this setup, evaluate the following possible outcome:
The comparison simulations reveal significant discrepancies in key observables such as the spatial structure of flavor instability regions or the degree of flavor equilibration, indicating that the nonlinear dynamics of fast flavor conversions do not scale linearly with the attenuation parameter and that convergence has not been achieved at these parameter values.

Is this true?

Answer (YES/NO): NO